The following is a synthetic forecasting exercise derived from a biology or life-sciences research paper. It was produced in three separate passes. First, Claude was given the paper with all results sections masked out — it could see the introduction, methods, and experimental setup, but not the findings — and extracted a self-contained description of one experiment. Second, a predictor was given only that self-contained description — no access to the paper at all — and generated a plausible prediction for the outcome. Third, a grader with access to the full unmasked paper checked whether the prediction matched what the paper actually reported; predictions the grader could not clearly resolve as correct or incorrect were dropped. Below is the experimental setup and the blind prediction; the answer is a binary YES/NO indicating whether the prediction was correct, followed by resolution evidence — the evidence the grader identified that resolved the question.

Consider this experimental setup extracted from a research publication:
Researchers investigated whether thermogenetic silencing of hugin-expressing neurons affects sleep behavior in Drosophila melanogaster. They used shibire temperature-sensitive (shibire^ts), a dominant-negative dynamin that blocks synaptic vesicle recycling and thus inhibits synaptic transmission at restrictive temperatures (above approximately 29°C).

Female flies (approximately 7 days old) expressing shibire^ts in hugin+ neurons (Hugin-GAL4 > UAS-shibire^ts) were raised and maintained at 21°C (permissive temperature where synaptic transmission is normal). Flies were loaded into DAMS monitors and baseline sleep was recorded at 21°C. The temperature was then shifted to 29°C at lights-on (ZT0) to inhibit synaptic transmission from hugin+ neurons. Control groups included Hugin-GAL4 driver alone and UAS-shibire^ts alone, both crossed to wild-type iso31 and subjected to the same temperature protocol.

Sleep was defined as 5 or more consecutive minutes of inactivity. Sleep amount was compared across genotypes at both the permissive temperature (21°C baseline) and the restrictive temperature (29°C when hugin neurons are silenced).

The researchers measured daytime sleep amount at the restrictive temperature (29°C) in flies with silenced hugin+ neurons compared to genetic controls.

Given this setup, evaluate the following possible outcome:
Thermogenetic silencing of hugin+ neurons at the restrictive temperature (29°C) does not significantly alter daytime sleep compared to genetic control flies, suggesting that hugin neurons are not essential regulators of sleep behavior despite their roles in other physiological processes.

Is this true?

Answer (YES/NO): YES